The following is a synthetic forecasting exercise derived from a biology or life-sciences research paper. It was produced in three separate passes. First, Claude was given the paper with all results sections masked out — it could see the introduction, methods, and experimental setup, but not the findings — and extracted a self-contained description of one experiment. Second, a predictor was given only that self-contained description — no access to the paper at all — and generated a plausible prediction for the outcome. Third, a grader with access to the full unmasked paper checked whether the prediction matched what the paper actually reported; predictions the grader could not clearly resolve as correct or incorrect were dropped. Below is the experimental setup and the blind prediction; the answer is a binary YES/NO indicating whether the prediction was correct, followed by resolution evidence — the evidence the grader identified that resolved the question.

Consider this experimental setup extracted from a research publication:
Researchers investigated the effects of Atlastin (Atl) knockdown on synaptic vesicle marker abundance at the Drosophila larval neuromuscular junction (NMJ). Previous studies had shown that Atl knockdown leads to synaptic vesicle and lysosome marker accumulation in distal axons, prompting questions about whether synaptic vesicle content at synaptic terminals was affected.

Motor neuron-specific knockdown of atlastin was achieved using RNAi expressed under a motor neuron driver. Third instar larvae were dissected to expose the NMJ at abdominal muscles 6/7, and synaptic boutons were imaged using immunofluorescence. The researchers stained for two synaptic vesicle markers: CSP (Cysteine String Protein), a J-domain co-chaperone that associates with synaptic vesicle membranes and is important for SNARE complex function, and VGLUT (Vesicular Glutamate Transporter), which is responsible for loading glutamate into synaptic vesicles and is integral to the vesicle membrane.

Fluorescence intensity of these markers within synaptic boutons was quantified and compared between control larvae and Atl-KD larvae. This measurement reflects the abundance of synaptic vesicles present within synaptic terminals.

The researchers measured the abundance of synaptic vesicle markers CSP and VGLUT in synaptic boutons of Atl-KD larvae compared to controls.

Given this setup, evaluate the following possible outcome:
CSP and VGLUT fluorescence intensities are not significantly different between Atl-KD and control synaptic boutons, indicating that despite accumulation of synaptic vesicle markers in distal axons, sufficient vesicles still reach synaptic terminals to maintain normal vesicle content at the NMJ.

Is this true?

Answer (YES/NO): NO